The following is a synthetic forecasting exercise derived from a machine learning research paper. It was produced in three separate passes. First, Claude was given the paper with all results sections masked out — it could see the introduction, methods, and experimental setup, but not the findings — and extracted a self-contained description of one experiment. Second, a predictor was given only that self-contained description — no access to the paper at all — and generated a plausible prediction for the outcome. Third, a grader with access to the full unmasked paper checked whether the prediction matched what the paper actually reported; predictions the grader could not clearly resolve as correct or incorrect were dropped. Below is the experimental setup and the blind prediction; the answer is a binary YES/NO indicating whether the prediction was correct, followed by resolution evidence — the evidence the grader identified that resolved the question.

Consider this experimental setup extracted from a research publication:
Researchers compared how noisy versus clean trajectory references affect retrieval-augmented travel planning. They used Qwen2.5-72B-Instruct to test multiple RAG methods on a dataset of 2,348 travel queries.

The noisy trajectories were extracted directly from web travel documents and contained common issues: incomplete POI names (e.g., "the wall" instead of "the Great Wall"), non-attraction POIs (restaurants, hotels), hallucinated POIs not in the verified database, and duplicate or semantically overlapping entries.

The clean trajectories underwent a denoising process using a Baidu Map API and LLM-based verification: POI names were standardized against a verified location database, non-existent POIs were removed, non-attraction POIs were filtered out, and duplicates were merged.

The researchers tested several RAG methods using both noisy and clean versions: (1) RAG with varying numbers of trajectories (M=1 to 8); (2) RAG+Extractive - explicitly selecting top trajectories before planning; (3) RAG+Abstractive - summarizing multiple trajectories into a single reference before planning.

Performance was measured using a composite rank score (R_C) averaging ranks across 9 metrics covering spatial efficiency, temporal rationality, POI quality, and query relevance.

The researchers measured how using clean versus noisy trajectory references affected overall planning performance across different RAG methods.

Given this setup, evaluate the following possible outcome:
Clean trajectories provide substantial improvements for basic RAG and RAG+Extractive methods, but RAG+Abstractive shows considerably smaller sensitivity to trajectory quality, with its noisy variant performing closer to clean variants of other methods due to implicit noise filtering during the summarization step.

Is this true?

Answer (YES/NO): NO